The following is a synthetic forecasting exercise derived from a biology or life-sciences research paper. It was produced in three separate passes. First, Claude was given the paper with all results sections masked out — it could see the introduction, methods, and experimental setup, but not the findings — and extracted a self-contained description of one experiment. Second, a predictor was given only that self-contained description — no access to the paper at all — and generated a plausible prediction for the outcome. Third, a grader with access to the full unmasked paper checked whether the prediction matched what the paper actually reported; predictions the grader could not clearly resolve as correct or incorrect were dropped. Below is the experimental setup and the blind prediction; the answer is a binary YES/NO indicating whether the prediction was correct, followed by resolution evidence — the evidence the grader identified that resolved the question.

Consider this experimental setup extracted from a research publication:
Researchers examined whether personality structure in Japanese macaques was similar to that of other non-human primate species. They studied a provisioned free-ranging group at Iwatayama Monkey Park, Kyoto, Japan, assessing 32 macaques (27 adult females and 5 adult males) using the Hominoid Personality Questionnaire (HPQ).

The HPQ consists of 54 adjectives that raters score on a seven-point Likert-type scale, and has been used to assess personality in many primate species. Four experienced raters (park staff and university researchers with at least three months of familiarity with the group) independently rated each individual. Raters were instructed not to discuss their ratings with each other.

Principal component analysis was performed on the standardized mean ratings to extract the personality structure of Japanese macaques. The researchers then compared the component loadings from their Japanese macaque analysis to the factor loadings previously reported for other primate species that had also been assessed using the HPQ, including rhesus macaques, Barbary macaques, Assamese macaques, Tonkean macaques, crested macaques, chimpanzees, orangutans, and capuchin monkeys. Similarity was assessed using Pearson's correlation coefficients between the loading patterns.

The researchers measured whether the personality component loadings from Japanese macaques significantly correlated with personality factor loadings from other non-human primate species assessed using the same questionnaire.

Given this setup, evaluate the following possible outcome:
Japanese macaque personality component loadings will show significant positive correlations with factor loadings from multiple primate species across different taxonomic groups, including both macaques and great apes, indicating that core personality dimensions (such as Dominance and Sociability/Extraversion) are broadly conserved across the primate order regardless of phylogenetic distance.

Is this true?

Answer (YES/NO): YES